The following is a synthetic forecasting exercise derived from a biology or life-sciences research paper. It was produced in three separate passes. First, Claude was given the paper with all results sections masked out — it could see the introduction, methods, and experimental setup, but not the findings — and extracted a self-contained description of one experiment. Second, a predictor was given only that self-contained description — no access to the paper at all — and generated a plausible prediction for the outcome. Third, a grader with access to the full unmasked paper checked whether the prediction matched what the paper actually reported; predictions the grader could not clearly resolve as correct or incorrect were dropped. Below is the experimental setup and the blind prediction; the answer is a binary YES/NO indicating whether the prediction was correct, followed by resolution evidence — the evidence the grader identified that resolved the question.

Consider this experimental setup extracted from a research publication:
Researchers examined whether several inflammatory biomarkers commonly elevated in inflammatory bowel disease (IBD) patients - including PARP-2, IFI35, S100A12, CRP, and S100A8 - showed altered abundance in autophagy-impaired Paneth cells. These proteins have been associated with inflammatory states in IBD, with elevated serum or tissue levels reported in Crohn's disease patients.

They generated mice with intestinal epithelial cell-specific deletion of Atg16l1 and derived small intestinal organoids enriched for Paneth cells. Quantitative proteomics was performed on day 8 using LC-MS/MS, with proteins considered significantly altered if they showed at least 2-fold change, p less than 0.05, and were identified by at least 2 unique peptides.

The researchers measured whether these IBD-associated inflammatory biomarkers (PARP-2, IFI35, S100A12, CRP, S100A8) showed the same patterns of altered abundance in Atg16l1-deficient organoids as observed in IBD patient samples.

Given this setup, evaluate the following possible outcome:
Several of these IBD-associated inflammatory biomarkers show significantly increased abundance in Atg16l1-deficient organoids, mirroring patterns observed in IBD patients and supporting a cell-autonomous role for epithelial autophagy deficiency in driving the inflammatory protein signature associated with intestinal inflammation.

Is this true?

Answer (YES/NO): NO